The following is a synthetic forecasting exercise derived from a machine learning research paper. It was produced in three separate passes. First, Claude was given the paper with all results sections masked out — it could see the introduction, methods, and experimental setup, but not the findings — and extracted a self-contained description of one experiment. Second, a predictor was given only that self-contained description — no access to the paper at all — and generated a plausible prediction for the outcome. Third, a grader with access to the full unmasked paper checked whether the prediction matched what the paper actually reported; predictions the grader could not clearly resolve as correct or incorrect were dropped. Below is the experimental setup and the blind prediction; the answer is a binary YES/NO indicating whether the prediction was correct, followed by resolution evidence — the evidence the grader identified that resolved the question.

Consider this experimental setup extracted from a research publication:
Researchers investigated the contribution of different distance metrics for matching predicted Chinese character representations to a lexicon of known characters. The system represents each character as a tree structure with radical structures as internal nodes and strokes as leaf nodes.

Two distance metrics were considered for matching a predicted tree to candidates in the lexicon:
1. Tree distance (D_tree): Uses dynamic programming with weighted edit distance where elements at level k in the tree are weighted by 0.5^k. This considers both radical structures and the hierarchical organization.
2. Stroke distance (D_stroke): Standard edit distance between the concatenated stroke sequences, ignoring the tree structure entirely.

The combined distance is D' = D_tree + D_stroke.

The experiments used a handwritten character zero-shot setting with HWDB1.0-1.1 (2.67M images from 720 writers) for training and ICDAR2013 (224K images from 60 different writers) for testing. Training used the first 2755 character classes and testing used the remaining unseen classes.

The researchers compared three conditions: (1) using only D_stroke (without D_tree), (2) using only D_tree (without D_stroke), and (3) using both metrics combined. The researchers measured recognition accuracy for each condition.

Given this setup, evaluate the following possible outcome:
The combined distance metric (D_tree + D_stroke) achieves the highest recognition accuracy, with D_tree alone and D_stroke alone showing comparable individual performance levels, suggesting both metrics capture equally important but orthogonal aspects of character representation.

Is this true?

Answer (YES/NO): YES